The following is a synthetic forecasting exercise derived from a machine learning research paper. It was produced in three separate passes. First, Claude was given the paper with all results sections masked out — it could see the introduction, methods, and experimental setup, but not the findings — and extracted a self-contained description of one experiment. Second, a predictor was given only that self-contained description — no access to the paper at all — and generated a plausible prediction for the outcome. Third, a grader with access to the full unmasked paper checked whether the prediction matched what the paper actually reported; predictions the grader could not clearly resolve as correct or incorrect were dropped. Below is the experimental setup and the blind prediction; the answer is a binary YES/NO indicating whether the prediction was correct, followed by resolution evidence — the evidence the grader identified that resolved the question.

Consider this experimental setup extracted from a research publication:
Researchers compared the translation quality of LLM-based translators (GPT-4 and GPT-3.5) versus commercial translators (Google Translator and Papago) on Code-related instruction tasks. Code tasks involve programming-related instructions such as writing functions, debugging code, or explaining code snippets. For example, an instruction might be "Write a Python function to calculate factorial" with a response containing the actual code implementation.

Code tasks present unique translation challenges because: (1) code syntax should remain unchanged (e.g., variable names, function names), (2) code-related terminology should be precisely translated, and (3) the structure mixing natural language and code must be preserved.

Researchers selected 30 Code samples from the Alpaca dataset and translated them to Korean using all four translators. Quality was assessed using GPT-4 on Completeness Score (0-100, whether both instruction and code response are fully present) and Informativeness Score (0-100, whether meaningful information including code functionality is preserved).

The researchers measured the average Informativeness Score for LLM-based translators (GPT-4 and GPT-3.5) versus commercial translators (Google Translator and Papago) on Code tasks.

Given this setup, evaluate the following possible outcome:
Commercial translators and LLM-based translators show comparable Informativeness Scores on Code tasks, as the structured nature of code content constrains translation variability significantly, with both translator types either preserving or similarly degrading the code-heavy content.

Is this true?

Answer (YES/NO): NO